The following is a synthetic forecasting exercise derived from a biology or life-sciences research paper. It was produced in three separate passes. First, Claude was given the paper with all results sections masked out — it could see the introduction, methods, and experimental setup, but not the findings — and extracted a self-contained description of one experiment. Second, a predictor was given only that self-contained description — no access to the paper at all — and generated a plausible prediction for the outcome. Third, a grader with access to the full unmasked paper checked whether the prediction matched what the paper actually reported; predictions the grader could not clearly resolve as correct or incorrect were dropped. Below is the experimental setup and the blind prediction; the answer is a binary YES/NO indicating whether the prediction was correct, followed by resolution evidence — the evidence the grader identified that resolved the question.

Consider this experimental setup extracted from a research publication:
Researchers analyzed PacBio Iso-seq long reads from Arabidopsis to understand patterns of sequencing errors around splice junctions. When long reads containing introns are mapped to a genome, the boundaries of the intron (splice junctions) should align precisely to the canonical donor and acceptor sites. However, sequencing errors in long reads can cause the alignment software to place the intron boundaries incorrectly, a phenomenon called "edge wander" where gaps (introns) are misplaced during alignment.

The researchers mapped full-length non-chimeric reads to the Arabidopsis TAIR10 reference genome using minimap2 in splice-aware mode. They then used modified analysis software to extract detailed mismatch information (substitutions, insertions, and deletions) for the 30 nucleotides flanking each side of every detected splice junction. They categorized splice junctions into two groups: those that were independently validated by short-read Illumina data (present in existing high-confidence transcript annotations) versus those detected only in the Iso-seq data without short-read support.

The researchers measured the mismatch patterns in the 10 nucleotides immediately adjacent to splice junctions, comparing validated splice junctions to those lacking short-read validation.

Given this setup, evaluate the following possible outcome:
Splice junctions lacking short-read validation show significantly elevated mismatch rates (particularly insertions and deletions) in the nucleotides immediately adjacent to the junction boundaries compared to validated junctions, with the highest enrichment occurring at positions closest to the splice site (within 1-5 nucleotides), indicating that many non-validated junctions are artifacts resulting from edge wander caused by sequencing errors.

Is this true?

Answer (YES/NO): YES